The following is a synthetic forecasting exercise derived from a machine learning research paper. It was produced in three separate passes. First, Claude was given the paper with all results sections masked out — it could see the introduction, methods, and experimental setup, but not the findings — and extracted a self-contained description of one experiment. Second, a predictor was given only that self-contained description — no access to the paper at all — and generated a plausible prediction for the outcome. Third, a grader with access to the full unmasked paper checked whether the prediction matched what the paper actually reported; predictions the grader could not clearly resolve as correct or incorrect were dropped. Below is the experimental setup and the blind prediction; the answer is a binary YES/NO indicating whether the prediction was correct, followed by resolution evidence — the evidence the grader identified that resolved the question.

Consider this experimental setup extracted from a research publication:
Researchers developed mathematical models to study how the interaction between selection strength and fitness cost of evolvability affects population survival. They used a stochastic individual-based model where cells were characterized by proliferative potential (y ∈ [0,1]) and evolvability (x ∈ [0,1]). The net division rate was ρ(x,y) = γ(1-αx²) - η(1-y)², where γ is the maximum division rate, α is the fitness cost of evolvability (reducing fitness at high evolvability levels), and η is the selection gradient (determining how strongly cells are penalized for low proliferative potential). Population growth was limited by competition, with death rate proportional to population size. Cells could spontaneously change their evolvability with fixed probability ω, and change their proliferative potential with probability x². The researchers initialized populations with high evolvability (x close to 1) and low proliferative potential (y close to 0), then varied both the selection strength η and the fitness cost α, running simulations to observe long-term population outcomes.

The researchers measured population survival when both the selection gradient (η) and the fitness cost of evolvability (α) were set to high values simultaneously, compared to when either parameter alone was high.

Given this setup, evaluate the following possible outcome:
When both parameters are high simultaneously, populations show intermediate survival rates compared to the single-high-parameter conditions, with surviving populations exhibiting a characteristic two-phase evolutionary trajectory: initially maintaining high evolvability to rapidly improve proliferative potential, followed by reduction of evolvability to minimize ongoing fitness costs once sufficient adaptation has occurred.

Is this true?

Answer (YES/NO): NO